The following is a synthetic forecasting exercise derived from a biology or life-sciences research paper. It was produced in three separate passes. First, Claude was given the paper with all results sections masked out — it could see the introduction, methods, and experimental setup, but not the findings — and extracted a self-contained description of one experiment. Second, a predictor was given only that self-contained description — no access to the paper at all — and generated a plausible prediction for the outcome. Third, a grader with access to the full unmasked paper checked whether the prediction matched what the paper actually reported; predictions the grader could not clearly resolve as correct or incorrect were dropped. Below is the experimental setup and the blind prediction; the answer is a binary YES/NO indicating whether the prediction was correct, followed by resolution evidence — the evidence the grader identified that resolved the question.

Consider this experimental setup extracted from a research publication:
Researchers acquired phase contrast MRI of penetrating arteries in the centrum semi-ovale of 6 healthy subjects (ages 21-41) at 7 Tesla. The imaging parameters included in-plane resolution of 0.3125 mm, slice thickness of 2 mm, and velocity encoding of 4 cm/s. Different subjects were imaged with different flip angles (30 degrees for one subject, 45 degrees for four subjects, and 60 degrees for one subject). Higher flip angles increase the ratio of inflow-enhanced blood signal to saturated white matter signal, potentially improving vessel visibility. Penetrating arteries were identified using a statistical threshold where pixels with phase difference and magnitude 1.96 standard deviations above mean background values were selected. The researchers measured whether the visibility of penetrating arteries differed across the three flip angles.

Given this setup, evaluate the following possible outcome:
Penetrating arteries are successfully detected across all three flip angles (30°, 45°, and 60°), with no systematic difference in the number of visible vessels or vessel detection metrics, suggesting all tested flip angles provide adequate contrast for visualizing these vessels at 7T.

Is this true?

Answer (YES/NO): YES